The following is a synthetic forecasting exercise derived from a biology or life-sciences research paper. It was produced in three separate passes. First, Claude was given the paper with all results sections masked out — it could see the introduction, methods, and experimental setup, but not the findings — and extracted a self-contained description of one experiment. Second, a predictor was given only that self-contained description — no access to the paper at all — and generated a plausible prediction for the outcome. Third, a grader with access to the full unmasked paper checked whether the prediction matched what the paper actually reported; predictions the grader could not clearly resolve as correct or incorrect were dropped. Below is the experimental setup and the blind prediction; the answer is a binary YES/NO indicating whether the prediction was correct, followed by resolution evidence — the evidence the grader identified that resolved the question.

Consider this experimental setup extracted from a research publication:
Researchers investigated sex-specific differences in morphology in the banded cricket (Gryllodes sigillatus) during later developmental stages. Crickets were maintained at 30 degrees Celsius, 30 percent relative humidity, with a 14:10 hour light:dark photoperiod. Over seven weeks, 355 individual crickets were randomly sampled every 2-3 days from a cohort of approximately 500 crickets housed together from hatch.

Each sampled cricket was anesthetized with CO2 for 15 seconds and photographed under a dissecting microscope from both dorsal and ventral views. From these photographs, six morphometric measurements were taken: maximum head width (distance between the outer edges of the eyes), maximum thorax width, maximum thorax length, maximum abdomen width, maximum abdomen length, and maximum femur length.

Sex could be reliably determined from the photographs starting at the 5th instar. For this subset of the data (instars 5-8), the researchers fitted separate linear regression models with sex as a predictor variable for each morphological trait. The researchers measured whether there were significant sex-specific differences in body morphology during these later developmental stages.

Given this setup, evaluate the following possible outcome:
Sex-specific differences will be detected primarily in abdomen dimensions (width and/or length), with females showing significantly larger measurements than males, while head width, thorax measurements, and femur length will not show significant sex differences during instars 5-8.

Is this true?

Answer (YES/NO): NO